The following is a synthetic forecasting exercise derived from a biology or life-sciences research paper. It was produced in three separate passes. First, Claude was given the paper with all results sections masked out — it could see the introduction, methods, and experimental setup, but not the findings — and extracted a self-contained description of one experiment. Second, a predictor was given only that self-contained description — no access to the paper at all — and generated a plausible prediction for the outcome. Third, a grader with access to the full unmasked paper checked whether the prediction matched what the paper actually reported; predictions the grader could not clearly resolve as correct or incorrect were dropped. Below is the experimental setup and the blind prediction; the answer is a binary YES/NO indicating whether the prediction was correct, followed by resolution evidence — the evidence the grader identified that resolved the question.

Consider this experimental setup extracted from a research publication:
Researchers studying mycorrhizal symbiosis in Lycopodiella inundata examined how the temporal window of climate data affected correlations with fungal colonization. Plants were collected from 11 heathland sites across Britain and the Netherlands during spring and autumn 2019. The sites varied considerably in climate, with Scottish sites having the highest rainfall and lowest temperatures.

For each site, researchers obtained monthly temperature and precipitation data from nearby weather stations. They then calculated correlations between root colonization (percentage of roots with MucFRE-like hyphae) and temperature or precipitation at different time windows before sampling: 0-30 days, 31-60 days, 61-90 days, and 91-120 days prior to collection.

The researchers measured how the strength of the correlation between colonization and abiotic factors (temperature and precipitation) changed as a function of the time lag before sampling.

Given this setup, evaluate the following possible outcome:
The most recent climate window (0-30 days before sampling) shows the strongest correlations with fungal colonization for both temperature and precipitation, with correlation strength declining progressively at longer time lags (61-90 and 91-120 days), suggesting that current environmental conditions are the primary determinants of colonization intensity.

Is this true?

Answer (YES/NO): NO